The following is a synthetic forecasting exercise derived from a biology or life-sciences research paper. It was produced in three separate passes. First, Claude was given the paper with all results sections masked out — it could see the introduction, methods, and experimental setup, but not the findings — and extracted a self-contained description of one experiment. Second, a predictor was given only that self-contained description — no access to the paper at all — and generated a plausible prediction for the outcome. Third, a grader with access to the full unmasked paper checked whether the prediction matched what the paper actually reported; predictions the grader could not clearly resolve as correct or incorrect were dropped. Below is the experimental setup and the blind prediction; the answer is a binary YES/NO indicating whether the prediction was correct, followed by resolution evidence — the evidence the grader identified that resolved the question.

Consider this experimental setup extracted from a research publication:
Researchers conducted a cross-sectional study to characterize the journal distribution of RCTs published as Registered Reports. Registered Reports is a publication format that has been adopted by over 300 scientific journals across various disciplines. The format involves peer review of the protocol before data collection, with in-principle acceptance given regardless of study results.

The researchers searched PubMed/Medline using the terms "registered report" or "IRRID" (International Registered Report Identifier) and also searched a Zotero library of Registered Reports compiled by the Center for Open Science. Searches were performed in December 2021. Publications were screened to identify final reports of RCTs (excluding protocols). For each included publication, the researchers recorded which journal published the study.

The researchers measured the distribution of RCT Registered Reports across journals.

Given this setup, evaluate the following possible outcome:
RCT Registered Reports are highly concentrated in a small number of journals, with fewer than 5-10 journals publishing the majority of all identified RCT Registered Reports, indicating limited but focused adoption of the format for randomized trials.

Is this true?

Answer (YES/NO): YES